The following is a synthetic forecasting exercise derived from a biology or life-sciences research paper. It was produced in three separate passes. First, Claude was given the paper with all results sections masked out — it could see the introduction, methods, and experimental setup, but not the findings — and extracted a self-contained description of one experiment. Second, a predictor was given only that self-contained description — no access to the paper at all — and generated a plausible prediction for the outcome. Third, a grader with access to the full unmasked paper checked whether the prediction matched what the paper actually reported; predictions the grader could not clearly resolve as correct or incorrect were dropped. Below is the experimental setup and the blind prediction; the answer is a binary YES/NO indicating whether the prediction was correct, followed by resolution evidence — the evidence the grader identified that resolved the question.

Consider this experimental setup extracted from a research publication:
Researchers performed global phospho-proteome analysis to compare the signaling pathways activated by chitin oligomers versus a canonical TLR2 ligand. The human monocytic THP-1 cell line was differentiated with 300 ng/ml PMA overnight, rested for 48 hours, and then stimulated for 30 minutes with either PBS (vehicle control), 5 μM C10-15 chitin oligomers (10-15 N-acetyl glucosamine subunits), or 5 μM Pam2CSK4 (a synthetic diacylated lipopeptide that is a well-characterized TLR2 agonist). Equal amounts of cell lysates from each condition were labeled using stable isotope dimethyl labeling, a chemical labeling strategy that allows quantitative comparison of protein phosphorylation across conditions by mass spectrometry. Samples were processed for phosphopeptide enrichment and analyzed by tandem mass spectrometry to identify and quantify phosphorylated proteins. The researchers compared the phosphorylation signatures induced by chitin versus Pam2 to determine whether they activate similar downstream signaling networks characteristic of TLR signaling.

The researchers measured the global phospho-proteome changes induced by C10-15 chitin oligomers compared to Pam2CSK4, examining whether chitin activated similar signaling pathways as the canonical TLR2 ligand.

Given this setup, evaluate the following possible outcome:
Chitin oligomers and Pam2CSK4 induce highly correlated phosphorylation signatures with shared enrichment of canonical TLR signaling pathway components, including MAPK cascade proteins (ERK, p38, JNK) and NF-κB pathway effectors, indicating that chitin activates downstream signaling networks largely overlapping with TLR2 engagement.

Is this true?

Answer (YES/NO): YES